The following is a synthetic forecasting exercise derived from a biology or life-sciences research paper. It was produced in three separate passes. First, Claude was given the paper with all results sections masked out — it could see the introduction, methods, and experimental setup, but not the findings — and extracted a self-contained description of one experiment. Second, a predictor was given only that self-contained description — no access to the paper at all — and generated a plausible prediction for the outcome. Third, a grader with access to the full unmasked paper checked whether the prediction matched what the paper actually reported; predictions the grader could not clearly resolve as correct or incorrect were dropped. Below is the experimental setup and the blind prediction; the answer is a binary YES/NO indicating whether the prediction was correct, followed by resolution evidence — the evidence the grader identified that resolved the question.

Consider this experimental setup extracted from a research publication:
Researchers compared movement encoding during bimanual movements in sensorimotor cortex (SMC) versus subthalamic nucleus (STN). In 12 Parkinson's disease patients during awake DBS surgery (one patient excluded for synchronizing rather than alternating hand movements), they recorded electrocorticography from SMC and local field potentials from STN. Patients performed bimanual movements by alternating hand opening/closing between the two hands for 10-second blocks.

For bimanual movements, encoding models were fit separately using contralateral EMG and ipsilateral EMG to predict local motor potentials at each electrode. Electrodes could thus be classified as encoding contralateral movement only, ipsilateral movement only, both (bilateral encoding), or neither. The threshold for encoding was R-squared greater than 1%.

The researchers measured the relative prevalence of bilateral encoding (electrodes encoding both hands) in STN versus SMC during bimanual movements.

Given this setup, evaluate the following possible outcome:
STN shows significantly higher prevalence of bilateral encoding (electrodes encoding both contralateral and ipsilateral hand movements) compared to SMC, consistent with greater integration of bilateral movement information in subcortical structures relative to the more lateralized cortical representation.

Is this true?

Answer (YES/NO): NO